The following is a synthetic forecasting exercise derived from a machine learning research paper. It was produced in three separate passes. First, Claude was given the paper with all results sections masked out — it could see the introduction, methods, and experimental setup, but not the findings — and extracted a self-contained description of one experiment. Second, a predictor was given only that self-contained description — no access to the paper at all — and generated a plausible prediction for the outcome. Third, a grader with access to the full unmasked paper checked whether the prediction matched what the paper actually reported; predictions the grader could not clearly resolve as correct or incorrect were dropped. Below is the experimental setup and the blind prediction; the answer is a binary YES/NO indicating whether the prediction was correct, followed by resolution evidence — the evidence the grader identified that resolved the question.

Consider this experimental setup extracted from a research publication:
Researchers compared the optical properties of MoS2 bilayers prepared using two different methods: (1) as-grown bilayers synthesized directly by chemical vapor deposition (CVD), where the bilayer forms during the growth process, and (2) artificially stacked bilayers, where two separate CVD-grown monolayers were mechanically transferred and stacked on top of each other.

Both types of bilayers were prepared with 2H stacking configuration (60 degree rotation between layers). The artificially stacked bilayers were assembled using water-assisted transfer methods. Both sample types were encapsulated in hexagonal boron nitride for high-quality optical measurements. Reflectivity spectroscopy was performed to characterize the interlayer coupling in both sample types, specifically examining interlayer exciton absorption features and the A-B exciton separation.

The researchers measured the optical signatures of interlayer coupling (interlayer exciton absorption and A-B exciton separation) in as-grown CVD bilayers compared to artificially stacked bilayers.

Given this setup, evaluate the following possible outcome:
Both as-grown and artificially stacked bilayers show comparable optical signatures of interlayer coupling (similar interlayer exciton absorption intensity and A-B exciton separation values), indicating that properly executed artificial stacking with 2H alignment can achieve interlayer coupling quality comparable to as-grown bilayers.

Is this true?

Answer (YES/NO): YES